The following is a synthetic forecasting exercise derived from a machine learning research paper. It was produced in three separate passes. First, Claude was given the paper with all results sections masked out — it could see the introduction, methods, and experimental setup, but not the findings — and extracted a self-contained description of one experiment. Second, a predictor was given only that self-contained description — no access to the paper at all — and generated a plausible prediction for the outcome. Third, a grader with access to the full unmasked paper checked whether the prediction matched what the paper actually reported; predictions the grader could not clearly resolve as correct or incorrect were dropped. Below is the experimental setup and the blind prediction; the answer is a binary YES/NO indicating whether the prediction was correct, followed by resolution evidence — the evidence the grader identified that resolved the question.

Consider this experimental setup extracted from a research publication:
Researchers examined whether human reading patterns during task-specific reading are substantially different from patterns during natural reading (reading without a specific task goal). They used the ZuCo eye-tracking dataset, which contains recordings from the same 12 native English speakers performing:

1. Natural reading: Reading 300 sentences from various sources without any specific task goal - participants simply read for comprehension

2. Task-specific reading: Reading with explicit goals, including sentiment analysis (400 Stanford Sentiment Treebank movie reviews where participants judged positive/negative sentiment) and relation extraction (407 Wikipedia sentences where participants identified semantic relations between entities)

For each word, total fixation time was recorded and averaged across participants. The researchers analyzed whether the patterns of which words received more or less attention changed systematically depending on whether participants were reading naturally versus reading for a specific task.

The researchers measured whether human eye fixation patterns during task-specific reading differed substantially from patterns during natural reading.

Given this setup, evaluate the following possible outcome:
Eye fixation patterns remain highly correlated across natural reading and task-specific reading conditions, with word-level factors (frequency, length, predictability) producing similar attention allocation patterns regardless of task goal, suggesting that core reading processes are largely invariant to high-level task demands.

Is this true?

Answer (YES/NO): YES